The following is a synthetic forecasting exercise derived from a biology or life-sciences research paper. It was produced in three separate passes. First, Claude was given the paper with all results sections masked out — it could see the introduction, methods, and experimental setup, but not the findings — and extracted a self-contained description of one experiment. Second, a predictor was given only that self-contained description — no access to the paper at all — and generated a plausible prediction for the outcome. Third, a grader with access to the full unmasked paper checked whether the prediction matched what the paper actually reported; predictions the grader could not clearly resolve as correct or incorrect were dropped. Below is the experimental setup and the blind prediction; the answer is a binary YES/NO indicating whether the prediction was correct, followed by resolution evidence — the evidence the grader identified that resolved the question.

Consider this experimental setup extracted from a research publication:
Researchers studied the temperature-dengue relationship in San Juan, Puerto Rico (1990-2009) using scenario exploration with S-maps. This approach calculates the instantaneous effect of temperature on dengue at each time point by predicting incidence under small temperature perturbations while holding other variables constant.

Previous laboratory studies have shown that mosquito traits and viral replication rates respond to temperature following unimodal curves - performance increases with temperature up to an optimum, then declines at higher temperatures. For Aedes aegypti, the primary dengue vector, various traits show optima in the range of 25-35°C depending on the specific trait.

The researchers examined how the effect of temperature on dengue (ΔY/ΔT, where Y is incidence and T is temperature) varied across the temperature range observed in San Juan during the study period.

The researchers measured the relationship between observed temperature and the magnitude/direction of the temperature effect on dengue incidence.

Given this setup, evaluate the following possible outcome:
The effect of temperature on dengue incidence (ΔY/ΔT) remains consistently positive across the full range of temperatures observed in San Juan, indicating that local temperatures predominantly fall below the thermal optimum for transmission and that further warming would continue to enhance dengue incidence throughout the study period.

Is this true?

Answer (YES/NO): NO